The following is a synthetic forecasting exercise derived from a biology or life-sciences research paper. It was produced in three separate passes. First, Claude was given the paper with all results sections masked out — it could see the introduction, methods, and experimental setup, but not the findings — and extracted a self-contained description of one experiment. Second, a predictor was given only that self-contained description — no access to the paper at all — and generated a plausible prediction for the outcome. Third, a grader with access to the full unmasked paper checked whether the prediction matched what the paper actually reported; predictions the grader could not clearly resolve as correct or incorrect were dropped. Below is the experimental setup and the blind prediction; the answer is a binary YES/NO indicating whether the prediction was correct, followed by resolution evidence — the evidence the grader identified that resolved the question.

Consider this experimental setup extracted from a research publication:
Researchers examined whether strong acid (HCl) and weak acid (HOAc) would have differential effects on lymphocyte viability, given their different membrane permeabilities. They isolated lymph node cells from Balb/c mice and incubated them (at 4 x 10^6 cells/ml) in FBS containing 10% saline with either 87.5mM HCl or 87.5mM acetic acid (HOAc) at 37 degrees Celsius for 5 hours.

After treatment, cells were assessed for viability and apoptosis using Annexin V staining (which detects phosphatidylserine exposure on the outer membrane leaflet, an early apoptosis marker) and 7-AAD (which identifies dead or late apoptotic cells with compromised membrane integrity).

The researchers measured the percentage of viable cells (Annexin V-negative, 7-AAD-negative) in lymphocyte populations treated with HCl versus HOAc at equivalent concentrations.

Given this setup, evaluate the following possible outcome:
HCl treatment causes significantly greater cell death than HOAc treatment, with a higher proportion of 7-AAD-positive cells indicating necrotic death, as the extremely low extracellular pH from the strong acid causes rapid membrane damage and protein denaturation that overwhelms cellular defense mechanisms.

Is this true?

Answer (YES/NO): NO